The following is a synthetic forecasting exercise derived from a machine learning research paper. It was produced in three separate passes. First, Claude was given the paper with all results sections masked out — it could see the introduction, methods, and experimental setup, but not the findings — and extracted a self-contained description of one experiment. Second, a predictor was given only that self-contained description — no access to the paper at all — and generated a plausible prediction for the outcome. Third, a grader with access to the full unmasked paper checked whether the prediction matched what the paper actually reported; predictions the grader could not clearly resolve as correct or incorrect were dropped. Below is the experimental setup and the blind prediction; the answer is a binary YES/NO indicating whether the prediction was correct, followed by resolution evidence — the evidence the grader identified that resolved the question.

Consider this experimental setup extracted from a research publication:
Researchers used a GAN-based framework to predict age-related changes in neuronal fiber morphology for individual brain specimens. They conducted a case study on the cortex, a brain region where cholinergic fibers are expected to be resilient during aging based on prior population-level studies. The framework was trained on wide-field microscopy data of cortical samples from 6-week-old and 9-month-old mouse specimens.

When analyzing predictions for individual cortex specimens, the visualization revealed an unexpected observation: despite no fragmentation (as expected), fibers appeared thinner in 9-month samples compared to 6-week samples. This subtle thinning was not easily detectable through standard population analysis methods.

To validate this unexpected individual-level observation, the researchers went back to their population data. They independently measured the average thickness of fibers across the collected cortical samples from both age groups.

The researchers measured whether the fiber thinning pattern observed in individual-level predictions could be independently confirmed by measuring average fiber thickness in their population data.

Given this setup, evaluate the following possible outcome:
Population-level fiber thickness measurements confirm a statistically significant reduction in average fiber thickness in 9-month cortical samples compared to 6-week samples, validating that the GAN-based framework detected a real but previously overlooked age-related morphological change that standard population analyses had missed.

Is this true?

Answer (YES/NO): NO